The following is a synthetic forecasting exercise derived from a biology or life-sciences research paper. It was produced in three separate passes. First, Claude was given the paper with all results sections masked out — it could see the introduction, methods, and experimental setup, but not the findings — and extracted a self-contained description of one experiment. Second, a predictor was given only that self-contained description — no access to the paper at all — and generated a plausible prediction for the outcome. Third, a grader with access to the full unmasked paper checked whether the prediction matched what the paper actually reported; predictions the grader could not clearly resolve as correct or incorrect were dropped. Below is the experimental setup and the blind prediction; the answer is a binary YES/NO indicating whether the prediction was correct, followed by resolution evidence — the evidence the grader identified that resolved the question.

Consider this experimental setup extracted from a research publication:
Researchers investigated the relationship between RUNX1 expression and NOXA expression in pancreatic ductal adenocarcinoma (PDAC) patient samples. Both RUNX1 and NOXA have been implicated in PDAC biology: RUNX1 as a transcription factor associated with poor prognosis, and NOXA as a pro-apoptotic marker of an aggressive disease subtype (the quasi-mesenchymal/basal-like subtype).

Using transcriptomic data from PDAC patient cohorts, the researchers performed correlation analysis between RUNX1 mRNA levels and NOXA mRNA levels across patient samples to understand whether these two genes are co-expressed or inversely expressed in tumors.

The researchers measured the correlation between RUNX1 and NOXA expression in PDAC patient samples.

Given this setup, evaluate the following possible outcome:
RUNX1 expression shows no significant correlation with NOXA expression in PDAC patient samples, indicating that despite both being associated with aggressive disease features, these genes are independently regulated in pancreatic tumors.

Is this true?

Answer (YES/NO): NO